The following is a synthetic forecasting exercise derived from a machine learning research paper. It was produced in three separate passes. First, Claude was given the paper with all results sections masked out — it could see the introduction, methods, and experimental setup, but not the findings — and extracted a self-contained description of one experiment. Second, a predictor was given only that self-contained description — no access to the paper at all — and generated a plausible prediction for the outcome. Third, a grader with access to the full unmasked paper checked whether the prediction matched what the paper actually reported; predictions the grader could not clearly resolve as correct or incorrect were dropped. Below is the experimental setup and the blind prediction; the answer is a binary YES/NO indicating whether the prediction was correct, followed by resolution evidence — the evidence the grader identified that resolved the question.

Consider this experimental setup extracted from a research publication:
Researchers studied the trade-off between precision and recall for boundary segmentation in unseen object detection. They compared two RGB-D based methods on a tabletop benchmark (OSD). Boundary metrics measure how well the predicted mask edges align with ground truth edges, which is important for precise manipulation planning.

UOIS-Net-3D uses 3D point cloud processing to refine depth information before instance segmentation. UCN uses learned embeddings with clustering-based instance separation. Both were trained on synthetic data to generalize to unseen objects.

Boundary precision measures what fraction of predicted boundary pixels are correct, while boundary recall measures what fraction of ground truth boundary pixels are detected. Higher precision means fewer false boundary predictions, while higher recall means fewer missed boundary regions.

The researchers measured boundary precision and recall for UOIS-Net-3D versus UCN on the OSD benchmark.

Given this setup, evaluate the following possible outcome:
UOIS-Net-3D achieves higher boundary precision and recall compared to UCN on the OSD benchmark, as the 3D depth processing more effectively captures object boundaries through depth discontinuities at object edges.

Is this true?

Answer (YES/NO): YES